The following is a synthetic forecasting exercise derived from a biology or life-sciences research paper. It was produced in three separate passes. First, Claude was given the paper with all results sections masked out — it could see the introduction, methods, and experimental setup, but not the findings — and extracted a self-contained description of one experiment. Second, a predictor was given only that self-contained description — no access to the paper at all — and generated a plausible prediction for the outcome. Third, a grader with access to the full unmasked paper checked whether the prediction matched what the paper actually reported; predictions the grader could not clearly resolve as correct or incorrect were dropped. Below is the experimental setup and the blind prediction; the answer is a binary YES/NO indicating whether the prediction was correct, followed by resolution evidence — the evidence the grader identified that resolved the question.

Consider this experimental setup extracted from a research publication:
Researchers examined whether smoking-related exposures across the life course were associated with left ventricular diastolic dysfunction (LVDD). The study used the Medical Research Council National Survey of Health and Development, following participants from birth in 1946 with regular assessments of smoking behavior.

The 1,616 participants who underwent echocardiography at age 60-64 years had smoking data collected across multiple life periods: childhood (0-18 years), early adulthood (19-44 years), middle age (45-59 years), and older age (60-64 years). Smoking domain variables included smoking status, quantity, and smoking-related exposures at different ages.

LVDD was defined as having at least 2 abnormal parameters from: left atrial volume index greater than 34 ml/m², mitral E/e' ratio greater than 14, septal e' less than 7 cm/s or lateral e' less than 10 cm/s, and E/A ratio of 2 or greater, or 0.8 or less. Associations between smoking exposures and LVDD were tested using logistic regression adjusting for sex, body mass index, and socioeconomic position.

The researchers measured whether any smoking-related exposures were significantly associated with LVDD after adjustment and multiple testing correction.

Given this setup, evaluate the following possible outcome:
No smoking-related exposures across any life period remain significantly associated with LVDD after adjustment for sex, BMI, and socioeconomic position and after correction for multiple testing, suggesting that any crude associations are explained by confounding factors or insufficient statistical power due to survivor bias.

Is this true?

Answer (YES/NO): YES